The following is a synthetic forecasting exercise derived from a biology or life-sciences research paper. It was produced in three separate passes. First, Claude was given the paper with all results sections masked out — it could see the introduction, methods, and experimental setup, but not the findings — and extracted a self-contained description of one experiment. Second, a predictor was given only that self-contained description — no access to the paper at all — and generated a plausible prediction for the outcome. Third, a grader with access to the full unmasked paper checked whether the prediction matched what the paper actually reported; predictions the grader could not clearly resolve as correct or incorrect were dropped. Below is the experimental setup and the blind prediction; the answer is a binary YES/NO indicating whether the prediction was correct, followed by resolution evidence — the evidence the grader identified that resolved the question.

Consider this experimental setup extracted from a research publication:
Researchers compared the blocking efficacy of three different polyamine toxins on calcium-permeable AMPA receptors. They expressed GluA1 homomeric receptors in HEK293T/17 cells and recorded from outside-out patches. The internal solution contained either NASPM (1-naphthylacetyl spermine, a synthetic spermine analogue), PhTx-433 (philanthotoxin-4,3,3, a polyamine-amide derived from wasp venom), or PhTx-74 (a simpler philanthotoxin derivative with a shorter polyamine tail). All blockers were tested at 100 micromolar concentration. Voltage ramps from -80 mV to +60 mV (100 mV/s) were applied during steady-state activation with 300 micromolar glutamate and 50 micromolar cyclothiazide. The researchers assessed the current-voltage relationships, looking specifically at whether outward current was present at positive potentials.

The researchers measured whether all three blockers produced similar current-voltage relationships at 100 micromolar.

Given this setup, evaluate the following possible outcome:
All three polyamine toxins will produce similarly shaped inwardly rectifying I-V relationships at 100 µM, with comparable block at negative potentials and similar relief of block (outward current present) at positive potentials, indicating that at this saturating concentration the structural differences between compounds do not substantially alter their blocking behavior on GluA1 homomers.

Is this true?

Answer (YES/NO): NO